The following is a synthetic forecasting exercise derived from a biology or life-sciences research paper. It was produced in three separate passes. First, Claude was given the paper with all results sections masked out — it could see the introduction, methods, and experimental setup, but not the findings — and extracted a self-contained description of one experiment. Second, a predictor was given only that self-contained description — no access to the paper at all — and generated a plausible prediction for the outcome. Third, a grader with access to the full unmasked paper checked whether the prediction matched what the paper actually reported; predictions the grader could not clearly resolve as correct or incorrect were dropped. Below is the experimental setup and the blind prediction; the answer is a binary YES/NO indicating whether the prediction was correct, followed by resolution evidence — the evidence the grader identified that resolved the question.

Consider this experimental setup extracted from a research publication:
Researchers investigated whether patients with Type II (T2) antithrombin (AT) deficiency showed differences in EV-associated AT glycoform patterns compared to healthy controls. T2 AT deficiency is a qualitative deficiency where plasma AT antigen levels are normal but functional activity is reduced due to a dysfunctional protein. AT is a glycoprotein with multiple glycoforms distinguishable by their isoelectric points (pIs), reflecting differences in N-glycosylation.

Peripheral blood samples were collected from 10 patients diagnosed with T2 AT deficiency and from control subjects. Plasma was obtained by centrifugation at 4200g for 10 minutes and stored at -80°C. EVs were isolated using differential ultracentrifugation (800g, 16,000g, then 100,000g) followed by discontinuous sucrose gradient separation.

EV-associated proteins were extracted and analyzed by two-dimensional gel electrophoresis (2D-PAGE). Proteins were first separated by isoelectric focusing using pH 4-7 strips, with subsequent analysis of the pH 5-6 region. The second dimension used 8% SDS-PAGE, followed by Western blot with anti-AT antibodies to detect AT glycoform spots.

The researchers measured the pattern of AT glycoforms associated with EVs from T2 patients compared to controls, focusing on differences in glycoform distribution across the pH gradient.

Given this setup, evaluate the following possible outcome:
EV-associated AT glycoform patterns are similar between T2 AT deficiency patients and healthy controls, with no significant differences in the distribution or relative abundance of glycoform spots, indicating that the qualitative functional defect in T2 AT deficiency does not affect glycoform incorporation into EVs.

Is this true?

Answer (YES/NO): NO